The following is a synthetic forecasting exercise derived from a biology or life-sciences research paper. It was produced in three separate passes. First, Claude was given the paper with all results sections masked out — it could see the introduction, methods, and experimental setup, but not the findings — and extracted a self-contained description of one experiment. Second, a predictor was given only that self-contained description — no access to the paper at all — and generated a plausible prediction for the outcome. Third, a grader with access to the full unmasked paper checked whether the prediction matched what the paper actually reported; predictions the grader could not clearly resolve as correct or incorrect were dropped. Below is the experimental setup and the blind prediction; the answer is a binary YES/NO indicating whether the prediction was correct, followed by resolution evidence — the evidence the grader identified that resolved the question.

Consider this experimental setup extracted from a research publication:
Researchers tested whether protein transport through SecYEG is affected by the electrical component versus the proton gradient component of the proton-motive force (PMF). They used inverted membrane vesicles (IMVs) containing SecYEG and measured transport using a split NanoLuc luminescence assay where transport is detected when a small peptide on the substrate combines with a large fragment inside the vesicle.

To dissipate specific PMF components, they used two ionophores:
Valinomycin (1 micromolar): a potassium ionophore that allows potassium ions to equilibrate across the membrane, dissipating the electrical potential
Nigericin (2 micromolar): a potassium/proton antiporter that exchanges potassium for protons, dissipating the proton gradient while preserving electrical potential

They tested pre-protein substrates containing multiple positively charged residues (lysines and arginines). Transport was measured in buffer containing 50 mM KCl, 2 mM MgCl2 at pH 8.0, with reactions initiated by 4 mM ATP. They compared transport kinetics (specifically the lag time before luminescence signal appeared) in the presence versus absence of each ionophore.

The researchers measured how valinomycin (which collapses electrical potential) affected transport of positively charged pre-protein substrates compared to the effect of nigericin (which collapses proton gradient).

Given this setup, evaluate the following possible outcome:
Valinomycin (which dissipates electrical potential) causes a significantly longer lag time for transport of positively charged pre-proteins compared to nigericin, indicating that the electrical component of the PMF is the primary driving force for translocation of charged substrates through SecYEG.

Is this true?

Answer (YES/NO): NO